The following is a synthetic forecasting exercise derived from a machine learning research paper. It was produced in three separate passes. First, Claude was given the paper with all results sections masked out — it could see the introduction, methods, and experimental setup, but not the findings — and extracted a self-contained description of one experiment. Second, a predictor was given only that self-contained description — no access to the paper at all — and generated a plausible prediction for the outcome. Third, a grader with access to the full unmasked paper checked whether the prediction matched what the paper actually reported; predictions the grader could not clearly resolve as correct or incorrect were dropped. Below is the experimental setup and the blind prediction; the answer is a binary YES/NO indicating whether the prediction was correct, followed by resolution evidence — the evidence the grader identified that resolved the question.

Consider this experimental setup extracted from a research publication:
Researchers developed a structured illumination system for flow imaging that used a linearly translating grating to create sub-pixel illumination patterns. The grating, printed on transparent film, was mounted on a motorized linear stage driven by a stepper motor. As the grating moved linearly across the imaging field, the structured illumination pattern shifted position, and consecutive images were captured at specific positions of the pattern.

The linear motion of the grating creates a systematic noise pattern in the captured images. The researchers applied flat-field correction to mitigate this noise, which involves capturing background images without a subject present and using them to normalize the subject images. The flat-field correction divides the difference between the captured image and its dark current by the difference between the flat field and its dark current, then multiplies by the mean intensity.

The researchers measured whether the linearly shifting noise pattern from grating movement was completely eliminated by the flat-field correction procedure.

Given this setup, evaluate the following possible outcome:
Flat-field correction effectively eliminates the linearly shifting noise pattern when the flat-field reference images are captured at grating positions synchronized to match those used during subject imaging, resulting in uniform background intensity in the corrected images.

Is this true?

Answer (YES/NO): NO